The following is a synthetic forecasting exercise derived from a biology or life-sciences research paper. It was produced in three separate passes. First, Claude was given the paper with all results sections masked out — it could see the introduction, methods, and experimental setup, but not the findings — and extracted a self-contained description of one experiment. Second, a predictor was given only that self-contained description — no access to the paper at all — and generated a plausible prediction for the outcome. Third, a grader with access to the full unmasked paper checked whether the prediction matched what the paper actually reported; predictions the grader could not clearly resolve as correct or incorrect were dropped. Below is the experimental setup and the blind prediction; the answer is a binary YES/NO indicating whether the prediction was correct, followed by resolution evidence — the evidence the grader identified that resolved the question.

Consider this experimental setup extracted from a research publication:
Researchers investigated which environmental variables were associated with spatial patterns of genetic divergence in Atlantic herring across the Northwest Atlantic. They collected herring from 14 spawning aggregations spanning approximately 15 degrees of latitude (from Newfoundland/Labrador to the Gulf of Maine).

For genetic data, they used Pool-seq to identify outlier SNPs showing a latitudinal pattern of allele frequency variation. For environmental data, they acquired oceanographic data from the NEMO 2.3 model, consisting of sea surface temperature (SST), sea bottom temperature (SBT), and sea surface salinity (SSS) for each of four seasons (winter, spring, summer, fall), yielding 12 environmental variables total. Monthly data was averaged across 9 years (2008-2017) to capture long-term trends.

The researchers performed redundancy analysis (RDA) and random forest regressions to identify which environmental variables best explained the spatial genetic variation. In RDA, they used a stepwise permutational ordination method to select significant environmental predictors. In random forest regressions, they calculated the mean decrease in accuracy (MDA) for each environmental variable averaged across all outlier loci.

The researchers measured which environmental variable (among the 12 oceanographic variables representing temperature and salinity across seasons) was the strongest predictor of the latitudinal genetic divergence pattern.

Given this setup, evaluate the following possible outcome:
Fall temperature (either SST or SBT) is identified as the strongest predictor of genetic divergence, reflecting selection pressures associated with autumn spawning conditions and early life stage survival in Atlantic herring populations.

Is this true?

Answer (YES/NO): NO